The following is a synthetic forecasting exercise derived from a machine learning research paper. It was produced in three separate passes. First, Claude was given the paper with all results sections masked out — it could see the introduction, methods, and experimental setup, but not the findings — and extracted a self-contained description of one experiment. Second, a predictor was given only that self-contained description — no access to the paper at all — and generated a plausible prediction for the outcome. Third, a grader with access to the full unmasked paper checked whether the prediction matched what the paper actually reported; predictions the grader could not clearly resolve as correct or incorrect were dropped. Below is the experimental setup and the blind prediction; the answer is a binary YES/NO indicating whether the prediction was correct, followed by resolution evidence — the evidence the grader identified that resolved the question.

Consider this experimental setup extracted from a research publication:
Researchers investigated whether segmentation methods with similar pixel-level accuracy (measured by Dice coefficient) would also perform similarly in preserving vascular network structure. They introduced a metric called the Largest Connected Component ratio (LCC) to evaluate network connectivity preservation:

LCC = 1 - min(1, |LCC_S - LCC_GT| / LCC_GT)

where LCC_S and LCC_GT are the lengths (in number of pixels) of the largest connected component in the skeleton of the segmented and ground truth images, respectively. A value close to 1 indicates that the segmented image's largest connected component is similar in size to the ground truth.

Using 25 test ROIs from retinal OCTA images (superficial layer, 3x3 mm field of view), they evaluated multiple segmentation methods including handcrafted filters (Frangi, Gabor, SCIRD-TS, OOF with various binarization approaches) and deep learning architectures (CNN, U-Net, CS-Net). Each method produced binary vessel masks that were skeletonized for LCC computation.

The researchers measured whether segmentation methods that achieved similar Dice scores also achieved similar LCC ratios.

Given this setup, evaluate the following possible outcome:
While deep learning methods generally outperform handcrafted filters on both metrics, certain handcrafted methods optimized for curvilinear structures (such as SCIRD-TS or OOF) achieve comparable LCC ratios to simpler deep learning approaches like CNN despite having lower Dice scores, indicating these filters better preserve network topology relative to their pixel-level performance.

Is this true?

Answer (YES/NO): NO